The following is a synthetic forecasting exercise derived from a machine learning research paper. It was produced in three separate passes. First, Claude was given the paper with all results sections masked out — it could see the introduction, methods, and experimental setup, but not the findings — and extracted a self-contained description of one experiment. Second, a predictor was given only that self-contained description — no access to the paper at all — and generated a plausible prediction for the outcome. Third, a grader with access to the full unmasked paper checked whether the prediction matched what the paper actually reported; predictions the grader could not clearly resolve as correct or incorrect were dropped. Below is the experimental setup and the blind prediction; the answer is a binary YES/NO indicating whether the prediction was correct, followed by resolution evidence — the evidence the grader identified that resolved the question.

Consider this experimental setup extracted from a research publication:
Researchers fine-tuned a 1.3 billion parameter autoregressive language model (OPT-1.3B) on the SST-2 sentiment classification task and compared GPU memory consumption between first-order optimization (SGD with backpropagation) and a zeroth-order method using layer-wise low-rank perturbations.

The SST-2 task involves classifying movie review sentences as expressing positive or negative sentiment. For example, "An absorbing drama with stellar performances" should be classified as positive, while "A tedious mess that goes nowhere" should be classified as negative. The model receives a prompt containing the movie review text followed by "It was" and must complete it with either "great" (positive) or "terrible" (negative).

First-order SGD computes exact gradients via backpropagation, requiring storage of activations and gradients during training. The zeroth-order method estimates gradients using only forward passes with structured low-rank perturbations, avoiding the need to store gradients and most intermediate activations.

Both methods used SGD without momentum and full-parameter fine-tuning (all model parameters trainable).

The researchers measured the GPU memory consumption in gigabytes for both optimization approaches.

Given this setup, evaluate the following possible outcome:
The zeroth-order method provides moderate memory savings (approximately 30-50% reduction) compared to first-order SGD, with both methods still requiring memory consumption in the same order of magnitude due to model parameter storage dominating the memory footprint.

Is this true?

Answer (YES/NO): YES